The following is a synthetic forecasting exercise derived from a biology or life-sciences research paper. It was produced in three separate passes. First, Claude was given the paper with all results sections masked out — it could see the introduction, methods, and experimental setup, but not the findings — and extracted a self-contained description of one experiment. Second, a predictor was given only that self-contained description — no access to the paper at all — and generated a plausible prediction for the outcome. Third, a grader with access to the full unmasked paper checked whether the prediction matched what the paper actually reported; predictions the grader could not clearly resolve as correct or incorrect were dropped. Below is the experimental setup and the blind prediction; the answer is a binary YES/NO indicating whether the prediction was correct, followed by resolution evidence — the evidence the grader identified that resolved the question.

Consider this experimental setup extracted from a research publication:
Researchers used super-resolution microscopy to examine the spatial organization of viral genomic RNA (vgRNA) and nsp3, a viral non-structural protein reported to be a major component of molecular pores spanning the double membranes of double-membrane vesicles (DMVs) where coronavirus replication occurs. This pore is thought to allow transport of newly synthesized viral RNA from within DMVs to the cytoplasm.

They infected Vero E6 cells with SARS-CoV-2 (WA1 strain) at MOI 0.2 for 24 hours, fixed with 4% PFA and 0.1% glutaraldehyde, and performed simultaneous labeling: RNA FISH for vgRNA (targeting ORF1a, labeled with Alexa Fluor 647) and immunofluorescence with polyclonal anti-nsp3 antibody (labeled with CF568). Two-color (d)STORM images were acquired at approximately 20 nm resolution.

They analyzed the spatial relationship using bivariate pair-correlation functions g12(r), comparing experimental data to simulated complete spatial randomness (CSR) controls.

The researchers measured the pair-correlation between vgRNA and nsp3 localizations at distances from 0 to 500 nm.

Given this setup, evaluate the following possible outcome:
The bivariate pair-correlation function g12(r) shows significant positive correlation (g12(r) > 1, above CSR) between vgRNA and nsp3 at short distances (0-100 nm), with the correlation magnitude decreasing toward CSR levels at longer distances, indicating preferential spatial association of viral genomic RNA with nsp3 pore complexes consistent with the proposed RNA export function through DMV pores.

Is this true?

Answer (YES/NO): NO